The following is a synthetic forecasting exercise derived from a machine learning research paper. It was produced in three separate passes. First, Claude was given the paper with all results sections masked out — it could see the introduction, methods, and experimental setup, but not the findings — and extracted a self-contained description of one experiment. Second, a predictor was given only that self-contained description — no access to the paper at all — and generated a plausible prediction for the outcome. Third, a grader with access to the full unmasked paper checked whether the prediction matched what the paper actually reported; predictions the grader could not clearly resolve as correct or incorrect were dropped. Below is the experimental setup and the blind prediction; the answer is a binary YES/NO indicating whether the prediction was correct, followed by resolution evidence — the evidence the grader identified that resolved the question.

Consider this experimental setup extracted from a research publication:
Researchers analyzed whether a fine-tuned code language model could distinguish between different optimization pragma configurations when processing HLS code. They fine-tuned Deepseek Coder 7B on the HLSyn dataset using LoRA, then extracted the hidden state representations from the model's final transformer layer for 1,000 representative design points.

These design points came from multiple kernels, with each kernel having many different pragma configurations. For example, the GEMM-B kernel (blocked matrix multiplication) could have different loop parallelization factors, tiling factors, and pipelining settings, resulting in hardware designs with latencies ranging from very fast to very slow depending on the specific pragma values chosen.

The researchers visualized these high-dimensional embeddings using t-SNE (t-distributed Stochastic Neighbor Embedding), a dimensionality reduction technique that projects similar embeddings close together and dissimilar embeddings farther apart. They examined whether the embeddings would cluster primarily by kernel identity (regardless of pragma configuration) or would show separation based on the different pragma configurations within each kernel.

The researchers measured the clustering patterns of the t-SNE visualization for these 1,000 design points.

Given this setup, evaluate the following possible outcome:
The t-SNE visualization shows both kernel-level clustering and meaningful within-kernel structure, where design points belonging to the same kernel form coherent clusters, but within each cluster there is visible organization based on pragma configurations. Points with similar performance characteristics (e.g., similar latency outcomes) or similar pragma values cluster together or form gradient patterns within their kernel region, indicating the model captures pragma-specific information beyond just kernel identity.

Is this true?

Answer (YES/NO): NO